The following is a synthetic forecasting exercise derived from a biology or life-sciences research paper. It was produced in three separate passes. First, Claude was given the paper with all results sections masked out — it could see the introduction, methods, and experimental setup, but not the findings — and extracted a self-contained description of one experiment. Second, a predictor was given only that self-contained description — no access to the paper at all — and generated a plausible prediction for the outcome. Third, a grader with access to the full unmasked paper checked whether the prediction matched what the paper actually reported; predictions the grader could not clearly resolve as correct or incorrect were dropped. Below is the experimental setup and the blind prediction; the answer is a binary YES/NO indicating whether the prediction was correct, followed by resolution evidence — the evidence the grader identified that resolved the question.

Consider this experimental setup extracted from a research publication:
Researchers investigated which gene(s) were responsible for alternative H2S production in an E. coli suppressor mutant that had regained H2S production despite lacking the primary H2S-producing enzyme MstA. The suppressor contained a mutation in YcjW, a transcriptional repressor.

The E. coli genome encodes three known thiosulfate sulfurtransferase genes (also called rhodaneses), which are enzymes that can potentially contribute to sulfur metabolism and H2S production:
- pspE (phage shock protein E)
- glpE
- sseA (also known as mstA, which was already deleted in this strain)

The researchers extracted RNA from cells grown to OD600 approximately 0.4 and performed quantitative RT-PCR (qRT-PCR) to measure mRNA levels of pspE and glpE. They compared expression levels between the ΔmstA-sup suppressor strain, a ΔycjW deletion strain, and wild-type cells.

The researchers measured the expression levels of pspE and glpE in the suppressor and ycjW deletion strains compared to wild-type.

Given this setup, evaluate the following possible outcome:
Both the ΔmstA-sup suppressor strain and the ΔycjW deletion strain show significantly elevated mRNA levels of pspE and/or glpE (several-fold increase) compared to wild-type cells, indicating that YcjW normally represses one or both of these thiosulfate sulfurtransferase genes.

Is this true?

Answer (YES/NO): YES